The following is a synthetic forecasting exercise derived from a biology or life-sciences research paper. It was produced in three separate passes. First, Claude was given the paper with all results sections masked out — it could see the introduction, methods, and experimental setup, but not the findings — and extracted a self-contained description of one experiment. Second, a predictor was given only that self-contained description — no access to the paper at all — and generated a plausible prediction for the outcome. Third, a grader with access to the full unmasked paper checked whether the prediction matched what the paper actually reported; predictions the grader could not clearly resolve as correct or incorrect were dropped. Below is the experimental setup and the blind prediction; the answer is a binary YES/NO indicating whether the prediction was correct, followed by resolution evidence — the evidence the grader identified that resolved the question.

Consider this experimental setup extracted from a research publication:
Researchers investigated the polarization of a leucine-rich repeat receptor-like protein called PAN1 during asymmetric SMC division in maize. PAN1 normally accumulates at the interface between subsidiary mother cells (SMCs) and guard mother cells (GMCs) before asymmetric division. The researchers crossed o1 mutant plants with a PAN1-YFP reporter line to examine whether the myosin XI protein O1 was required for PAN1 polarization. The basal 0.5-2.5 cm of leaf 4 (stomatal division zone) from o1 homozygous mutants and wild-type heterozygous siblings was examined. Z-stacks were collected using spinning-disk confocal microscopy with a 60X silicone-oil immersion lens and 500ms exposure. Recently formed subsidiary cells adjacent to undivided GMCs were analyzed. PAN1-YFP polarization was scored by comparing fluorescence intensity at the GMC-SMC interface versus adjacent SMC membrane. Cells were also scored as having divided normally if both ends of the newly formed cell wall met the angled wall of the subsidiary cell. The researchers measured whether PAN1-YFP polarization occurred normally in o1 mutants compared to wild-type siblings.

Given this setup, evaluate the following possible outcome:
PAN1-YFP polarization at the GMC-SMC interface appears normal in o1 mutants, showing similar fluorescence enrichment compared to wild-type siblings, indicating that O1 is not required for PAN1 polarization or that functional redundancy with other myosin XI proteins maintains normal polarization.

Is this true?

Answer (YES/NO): YES